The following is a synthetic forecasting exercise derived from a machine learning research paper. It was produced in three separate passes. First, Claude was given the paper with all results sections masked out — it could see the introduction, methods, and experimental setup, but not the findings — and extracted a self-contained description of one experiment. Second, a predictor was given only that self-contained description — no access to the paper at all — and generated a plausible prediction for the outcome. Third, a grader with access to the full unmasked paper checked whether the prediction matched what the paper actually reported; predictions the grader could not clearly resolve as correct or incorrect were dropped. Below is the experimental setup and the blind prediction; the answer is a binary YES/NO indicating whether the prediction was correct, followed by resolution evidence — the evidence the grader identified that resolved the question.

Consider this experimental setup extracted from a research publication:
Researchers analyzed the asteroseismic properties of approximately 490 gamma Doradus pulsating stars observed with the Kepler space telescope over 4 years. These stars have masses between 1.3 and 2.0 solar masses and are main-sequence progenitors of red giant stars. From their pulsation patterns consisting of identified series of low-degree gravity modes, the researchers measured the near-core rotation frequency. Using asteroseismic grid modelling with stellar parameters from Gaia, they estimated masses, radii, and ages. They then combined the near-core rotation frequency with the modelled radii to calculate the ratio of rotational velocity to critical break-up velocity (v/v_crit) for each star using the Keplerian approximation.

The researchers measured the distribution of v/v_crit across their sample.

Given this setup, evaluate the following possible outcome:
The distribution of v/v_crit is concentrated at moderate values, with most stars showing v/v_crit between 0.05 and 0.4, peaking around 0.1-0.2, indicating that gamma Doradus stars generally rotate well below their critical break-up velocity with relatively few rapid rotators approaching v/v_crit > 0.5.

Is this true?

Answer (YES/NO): NO